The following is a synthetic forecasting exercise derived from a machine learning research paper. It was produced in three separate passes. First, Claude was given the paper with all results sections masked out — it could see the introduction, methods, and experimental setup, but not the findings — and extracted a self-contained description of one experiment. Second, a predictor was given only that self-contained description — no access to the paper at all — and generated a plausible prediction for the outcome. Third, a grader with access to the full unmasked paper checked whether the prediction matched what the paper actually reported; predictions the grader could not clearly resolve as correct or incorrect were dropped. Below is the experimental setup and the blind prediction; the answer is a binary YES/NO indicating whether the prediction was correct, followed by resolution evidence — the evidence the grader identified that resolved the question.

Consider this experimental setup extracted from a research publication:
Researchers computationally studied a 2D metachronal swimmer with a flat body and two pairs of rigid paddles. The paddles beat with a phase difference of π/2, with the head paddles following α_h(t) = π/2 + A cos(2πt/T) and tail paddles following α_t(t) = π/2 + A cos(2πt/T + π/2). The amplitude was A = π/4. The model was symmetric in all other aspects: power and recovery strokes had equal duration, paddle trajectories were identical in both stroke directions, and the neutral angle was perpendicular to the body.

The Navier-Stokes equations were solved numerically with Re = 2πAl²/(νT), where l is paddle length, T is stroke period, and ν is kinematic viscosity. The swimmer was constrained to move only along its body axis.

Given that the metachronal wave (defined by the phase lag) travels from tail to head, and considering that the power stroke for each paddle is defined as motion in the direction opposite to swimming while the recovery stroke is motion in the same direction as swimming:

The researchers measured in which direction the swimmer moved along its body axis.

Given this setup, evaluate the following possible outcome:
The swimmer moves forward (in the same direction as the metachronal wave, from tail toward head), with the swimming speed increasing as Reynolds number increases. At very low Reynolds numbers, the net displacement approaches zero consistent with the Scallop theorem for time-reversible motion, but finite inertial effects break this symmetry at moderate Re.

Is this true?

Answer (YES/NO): NO